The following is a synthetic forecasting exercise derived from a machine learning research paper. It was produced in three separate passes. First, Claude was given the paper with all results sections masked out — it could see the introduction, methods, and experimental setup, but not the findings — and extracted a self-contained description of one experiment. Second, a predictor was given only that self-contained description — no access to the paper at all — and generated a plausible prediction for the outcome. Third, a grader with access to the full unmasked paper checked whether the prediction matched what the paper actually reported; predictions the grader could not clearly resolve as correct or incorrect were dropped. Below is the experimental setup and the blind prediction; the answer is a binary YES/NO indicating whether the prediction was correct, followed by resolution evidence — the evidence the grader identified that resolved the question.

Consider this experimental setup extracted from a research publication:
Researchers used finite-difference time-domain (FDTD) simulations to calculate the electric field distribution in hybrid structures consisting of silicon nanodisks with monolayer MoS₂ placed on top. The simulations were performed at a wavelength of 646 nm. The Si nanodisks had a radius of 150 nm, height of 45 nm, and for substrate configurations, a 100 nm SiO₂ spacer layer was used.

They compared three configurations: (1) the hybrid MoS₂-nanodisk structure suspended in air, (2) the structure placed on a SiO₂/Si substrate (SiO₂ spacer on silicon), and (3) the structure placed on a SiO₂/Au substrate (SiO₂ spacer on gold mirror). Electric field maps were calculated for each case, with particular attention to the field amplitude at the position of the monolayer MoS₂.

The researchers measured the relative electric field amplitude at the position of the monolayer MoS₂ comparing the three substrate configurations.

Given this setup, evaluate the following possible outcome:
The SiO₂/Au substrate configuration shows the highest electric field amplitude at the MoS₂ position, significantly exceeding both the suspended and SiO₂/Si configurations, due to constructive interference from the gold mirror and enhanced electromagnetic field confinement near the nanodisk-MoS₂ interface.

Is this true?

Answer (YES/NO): YES